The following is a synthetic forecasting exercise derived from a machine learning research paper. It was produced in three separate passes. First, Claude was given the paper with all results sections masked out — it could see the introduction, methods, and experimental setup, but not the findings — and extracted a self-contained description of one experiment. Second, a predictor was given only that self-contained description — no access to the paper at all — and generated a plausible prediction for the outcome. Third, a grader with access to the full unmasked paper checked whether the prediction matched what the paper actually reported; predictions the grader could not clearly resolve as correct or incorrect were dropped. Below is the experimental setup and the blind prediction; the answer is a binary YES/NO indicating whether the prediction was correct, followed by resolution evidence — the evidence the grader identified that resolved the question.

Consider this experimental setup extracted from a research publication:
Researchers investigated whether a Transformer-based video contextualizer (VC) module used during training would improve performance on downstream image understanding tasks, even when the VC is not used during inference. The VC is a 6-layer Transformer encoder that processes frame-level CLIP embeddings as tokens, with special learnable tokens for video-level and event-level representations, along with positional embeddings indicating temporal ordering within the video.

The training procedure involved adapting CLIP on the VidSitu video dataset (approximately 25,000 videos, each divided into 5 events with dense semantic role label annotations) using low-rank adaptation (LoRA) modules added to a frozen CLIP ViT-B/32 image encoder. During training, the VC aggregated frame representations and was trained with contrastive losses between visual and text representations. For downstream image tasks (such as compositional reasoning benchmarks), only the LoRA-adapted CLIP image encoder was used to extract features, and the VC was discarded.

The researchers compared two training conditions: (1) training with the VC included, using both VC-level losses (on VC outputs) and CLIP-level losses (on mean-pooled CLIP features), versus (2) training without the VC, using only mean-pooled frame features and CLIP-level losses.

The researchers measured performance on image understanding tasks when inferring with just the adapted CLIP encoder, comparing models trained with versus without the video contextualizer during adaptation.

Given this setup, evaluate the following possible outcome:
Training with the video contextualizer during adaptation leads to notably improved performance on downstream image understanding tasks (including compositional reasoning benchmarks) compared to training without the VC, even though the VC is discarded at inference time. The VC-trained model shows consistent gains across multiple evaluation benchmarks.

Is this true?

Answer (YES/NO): NO